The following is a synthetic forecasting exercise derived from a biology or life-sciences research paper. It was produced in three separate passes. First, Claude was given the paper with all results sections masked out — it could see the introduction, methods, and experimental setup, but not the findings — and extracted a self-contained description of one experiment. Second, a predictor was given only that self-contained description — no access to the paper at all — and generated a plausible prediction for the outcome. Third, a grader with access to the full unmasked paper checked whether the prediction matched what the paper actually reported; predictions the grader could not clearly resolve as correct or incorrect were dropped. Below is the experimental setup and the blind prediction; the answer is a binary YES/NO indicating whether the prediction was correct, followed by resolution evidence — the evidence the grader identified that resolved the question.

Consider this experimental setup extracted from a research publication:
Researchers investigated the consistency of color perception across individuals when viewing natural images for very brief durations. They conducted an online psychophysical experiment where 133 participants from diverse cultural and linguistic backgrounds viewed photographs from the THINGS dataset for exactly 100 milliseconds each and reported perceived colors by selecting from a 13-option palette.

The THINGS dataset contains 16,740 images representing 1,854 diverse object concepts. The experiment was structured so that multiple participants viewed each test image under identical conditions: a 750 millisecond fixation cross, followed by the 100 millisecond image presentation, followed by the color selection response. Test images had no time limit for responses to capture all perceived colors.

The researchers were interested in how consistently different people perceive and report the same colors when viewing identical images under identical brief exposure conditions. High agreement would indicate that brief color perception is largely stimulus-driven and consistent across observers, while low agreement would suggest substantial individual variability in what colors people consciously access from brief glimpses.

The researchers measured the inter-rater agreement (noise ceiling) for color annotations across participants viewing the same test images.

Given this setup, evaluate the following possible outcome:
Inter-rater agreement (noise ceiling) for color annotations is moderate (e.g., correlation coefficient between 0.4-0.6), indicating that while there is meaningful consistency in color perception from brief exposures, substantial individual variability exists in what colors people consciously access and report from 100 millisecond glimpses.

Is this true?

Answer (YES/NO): NO